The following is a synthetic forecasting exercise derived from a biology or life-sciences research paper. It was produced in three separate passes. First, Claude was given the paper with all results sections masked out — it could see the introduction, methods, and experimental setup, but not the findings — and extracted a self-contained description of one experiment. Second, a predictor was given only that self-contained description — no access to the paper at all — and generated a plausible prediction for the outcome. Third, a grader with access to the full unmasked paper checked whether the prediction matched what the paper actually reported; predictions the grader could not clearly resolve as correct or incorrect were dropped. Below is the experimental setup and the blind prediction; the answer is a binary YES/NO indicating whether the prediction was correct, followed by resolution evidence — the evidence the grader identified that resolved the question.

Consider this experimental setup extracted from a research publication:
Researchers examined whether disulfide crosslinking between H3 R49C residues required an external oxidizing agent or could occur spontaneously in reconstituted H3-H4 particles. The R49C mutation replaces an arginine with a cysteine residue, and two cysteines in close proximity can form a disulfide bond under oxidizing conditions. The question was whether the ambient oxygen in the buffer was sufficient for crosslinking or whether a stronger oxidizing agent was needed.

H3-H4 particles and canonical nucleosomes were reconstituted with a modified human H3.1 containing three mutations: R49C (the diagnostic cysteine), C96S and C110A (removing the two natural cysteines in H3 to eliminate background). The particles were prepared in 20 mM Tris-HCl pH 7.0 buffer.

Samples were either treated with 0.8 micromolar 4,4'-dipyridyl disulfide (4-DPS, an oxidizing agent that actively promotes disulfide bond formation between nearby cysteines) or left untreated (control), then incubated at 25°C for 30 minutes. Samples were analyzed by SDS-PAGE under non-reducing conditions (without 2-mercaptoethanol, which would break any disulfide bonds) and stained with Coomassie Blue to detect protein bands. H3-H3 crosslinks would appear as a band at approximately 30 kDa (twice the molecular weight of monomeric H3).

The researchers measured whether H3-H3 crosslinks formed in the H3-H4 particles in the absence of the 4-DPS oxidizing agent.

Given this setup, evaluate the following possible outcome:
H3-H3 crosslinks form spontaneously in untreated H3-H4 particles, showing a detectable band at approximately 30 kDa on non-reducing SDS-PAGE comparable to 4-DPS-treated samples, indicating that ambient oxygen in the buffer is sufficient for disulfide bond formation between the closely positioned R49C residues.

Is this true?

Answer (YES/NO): NO